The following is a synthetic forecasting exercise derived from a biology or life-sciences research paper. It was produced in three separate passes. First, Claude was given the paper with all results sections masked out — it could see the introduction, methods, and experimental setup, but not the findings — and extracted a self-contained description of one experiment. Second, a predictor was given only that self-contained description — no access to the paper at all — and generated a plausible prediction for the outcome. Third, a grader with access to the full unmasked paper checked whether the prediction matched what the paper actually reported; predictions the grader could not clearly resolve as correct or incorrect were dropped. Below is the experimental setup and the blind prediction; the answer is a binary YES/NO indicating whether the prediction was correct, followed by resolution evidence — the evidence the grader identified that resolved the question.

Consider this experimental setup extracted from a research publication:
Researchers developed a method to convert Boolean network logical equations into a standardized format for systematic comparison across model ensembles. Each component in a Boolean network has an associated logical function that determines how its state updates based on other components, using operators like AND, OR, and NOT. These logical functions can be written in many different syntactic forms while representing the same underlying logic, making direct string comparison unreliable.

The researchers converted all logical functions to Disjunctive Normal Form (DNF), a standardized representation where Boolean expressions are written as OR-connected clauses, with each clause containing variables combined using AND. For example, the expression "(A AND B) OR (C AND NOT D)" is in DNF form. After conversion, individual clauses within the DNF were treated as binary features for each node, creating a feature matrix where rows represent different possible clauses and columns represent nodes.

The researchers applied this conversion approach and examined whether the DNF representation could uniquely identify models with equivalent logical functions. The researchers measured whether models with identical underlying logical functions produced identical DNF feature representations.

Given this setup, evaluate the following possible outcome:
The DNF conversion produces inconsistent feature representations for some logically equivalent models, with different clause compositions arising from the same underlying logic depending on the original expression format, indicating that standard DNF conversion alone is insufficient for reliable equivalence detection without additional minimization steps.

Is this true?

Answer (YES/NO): YES